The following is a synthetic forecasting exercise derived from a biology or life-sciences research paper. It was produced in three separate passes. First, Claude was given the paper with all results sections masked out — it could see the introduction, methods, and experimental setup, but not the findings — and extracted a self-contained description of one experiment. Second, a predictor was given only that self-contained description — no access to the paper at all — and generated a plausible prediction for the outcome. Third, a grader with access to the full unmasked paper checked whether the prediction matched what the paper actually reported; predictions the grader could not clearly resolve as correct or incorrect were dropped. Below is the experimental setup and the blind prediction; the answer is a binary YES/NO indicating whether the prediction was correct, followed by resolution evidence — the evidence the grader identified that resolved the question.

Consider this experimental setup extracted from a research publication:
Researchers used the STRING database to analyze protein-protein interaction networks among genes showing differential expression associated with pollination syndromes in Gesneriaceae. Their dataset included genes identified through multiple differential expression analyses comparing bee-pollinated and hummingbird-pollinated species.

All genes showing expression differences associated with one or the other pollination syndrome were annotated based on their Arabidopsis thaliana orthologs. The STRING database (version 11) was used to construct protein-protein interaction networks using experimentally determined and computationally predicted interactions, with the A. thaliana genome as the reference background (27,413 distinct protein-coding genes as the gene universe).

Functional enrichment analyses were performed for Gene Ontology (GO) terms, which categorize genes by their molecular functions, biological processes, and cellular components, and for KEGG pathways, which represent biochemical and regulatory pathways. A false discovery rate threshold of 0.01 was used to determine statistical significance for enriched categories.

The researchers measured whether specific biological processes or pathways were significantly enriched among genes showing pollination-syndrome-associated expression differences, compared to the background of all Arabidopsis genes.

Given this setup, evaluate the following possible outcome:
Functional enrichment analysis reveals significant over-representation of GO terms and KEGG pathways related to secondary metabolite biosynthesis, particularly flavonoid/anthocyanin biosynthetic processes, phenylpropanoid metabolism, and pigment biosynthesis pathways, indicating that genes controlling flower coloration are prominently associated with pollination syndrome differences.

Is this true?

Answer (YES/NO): NO